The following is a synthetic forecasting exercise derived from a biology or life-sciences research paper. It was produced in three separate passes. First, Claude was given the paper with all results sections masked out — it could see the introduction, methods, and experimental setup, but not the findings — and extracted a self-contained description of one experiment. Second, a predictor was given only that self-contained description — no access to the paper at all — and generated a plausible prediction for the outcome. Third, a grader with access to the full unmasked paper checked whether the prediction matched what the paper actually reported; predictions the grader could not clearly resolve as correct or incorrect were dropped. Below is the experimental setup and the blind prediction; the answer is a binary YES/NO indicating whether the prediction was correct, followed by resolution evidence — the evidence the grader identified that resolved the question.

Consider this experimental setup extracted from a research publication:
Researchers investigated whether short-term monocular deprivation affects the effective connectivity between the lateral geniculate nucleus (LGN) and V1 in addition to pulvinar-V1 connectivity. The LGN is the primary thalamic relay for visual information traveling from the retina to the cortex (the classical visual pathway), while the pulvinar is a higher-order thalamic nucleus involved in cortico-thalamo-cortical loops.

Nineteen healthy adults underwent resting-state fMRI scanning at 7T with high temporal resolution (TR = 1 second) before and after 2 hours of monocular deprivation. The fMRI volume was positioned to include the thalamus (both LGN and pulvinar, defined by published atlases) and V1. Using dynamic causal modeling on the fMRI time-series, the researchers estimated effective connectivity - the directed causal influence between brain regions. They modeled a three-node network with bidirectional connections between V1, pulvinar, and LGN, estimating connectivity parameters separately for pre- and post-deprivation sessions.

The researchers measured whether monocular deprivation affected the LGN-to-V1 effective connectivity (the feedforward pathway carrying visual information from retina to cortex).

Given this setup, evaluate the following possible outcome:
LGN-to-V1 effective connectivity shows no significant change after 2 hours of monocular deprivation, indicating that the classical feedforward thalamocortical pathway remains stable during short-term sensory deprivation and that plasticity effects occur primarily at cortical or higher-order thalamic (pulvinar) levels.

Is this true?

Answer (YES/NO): YES